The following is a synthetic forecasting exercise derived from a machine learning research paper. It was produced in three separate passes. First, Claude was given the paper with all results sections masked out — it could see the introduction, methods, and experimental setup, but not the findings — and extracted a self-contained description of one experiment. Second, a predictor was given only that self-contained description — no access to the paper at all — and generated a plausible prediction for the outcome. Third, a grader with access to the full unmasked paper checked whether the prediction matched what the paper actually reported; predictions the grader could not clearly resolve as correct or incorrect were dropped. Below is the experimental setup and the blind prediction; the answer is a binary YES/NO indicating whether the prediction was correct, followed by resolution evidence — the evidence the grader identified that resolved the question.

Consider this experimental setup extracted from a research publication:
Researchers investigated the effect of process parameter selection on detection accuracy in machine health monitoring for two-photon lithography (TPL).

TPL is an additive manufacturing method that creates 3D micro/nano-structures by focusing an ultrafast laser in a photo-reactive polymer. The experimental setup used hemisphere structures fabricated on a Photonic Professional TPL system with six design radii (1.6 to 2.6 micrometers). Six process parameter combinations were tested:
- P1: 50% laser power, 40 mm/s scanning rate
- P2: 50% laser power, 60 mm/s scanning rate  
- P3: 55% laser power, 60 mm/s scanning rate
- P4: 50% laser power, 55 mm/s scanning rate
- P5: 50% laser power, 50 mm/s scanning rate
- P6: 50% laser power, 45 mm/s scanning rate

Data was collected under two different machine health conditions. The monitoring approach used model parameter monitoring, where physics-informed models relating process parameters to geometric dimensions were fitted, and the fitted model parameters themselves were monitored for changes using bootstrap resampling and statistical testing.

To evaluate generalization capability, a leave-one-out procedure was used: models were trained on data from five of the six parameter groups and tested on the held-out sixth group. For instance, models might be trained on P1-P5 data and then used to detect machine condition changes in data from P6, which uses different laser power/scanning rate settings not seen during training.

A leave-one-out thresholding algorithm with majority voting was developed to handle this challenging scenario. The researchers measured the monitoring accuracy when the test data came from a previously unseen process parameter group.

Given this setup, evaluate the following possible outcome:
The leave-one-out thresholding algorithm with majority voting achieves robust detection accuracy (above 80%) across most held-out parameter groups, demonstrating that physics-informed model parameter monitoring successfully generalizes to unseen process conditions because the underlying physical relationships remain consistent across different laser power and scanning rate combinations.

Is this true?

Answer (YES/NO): YES